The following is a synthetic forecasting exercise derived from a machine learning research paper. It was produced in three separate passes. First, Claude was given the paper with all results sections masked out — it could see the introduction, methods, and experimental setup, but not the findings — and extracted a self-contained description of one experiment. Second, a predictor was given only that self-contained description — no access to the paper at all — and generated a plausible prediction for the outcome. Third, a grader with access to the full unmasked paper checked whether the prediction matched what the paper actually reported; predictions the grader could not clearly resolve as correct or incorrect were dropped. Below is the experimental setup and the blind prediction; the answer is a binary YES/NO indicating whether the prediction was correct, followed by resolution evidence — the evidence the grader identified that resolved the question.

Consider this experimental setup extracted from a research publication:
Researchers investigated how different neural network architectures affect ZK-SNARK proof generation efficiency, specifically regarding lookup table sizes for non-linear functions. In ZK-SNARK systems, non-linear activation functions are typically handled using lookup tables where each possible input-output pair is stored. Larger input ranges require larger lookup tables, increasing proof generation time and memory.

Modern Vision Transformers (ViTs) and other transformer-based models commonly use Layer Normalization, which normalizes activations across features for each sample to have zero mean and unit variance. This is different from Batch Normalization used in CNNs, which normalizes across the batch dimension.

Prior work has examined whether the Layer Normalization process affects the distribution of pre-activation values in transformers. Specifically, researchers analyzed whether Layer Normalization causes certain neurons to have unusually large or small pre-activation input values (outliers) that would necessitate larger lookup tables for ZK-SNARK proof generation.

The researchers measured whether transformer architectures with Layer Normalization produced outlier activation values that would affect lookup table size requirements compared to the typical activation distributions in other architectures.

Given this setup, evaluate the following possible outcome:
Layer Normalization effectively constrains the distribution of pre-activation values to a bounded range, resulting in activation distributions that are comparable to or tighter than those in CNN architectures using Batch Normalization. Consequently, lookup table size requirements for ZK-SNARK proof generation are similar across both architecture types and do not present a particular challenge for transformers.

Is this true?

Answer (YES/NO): NO